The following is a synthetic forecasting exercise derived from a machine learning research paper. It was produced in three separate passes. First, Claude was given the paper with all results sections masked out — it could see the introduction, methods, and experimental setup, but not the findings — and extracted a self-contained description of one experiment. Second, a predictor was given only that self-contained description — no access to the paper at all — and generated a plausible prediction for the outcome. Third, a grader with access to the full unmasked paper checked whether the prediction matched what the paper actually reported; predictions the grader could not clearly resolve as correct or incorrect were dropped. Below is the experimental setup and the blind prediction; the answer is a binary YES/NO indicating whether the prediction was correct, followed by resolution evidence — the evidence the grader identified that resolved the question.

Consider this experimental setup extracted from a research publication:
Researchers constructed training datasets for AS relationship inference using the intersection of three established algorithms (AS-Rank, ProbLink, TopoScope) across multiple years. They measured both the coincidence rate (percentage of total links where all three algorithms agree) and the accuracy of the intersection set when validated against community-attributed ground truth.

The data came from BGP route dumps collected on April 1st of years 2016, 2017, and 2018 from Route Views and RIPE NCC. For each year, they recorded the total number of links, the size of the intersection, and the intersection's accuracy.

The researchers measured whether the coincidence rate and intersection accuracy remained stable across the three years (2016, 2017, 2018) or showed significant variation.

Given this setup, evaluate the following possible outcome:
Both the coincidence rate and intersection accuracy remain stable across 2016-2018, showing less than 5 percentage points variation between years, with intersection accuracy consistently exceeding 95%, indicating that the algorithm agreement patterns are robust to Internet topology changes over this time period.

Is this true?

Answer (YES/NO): YES